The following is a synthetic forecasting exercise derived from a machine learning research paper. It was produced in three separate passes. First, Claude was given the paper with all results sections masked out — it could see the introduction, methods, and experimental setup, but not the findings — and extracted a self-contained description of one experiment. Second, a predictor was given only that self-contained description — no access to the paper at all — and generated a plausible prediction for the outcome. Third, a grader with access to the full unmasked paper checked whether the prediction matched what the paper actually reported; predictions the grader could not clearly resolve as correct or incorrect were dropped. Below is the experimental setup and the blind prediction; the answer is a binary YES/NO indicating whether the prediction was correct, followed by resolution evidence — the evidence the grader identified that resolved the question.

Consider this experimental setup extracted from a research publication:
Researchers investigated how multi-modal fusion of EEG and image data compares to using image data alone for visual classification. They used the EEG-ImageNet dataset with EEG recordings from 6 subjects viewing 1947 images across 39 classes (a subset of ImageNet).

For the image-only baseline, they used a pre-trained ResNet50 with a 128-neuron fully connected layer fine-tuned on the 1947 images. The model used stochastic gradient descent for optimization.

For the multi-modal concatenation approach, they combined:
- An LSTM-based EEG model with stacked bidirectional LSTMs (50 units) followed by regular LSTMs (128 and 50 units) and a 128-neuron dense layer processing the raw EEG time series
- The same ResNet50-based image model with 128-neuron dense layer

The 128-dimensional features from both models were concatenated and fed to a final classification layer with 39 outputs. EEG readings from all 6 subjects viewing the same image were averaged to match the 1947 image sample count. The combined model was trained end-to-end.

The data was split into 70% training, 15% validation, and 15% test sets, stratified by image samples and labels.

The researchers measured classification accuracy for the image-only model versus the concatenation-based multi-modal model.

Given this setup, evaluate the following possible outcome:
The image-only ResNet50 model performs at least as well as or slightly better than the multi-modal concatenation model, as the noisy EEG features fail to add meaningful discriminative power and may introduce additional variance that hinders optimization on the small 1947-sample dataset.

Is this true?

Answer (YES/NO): YES